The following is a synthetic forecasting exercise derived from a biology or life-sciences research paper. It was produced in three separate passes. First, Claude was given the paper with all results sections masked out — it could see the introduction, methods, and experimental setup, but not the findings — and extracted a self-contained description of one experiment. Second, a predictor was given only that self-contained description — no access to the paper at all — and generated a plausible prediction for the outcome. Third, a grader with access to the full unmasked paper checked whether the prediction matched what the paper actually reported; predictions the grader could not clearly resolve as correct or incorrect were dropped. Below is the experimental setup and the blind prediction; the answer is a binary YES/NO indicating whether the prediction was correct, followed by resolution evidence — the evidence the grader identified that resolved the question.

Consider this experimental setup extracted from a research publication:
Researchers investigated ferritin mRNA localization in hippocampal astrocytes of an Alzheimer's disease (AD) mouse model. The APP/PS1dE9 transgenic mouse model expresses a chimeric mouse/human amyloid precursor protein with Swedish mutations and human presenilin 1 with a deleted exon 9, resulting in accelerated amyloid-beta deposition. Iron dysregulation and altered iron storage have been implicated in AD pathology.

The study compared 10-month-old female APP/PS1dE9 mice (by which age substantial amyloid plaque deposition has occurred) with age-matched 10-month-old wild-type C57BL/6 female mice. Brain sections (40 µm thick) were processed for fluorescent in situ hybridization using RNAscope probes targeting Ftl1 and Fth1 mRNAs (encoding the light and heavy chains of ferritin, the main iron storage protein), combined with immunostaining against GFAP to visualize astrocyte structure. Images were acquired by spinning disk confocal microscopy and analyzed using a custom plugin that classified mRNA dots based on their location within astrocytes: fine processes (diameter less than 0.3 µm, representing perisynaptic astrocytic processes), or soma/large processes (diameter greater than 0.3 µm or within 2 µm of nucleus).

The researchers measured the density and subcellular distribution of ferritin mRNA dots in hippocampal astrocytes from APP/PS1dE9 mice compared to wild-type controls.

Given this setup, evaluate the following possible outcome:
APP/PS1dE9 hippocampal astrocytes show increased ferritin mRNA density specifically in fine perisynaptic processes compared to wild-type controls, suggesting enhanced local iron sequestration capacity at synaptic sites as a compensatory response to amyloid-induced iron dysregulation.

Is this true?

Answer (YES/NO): NO